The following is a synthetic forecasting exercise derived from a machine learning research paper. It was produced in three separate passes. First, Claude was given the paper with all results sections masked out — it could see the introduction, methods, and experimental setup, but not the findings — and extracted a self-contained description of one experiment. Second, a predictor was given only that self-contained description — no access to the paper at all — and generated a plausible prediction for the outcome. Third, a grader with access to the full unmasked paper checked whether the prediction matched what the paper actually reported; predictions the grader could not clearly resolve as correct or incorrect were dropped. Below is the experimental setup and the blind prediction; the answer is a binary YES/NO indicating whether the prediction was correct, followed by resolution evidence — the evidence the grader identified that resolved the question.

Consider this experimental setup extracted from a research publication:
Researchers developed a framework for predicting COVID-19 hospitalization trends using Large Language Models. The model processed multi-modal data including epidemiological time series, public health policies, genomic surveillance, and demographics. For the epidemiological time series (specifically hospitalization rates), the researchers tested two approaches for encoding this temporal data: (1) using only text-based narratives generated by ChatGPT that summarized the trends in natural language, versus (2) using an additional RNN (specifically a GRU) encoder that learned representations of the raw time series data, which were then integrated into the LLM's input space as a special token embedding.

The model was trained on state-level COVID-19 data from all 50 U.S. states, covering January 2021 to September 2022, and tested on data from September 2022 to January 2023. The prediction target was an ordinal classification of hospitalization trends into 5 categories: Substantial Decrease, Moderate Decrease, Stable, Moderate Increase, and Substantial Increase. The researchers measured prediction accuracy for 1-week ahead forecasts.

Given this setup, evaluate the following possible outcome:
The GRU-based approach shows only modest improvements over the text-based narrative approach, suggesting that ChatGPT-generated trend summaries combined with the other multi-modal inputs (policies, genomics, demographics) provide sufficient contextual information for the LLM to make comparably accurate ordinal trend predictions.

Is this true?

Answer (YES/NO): NO